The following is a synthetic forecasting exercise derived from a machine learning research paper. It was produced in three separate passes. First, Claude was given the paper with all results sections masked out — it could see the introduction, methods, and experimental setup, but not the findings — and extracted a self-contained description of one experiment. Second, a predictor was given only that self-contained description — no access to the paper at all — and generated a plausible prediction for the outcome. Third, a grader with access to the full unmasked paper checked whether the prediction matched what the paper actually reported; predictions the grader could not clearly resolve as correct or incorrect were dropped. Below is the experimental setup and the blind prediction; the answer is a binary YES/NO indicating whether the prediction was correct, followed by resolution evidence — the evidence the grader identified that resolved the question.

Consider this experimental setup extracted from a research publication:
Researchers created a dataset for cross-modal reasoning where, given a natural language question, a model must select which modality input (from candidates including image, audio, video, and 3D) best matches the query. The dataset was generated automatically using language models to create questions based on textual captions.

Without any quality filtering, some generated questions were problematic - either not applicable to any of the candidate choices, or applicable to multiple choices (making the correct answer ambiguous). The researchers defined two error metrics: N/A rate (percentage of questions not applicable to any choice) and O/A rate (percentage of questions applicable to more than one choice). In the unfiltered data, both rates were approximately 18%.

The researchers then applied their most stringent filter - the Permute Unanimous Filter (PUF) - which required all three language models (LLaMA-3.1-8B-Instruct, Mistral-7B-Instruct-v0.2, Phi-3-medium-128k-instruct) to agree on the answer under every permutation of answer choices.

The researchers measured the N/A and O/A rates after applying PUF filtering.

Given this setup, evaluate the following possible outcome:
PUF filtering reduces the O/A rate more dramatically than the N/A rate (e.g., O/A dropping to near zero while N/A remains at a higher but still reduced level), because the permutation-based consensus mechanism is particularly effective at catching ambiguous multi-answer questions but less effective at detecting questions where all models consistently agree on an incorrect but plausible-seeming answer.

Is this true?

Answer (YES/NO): NO